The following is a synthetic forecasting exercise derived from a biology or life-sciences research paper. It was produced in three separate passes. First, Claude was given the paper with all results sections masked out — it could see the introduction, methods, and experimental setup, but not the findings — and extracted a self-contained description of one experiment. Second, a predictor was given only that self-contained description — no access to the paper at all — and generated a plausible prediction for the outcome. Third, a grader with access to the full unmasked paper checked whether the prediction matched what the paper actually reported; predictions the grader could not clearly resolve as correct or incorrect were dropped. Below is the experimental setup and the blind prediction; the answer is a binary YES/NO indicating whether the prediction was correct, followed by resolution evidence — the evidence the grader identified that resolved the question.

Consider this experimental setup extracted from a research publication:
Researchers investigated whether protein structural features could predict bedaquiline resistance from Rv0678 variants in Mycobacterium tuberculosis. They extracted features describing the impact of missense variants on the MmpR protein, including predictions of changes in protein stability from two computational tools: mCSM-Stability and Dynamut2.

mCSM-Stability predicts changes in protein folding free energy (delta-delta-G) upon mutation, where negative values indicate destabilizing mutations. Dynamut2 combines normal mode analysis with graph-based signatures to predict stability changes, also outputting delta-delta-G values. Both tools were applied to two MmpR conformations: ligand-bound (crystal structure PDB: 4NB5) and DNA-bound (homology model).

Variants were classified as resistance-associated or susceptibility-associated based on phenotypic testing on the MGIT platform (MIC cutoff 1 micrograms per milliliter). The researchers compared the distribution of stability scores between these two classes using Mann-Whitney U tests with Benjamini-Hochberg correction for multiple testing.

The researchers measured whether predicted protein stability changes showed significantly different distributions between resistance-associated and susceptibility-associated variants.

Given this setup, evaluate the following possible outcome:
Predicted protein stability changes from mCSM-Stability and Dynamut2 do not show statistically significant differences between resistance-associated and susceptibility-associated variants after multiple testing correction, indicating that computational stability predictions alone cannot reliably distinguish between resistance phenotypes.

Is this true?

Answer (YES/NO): YES